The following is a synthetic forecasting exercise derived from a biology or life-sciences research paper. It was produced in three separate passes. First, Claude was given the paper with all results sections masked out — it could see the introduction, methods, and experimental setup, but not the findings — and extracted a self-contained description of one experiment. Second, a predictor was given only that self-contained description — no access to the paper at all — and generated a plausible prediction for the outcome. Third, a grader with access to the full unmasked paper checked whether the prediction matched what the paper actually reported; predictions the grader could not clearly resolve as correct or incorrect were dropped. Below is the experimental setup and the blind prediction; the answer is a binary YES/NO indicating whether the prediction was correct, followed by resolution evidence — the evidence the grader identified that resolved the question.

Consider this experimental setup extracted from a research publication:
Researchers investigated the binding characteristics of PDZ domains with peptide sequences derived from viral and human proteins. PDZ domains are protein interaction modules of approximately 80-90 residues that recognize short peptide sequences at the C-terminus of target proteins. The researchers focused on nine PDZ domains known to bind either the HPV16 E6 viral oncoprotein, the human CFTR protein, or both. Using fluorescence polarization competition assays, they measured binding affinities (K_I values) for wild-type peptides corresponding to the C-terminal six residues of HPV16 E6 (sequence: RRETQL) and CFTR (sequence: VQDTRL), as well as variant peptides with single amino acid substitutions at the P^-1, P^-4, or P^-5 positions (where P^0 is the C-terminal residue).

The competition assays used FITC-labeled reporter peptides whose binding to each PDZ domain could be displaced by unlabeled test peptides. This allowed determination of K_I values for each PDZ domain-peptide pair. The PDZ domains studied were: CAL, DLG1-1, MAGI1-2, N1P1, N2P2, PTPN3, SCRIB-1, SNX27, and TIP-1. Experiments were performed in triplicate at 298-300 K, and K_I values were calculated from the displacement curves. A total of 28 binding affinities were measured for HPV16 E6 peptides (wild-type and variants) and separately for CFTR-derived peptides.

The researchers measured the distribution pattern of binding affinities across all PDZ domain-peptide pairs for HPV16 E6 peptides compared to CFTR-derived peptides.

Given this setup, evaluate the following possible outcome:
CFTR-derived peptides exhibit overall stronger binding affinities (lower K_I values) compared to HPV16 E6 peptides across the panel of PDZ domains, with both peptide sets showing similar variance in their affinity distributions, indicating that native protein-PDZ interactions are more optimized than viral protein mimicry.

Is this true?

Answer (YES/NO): NO